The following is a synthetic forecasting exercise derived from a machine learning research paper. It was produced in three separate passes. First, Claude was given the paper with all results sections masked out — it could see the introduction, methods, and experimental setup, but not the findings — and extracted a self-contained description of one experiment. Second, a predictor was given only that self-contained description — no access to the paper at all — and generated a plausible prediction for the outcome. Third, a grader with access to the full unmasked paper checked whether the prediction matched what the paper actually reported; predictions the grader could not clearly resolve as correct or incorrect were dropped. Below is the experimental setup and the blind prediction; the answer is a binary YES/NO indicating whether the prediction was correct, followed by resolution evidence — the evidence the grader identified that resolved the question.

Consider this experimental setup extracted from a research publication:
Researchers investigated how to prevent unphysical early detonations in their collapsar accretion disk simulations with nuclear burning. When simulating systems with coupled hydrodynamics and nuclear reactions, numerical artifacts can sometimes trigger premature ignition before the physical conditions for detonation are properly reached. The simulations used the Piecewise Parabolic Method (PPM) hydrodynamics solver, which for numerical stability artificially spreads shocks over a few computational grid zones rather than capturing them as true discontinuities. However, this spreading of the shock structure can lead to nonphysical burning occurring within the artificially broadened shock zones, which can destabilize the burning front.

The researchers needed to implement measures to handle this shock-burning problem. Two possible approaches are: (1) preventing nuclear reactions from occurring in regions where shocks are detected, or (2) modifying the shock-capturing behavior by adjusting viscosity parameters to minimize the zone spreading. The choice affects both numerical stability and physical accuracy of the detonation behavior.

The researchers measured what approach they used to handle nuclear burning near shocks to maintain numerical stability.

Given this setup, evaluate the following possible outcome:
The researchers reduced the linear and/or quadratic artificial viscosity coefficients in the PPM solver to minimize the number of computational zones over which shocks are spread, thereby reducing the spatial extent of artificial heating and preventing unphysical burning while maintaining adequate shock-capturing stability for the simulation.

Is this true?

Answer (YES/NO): NO